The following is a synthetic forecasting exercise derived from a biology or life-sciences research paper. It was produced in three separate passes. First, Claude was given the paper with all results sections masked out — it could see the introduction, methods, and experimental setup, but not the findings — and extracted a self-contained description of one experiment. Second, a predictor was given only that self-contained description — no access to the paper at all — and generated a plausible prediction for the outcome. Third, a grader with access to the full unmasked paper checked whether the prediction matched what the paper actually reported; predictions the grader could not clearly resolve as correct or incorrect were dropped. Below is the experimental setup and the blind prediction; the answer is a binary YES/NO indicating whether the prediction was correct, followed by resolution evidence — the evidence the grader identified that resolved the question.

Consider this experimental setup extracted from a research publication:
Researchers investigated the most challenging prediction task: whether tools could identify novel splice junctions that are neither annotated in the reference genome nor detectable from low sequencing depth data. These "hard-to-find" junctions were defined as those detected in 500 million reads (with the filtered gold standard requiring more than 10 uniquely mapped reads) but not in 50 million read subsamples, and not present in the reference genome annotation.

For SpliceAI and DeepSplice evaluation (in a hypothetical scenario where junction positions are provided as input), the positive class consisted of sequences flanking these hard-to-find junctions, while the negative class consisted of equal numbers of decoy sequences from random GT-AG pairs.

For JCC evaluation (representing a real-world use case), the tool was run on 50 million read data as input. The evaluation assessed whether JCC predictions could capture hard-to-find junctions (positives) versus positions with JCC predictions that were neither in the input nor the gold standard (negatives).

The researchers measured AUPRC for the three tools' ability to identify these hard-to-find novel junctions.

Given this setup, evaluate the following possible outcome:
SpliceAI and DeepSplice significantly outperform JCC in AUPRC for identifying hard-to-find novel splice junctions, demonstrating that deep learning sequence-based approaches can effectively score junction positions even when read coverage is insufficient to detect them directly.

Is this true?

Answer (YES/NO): YES